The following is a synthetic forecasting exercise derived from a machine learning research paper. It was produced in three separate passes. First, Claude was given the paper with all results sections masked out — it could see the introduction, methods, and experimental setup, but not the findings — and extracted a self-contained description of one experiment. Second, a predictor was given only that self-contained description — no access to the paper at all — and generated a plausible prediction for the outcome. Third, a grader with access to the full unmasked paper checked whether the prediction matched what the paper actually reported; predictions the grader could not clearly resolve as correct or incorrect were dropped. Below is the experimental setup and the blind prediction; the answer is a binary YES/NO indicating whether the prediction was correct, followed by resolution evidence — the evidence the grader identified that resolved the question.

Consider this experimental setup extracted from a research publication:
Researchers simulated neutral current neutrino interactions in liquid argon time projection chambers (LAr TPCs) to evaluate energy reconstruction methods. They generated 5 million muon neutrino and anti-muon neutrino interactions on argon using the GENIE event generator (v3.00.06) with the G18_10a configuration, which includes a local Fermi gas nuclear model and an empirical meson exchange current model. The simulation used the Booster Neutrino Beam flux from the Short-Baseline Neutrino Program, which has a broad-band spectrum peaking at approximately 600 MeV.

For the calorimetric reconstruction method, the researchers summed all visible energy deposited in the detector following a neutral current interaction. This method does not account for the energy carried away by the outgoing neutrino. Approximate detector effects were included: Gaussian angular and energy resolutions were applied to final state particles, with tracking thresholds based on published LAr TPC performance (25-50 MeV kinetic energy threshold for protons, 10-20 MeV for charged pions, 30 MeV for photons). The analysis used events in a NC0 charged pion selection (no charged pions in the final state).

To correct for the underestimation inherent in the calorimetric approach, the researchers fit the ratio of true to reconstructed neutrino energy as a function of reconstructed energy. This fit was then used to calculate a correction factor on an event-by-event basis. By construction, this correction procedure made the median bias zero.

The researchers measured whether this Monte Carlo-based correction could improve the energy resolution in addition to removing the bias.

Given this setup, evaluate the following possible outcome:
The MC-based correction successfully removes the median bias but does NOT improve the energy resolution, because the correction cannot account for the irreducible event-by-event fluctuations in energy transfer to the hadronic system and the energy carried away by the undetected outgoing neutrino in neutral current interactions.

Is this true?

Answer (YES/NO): YES